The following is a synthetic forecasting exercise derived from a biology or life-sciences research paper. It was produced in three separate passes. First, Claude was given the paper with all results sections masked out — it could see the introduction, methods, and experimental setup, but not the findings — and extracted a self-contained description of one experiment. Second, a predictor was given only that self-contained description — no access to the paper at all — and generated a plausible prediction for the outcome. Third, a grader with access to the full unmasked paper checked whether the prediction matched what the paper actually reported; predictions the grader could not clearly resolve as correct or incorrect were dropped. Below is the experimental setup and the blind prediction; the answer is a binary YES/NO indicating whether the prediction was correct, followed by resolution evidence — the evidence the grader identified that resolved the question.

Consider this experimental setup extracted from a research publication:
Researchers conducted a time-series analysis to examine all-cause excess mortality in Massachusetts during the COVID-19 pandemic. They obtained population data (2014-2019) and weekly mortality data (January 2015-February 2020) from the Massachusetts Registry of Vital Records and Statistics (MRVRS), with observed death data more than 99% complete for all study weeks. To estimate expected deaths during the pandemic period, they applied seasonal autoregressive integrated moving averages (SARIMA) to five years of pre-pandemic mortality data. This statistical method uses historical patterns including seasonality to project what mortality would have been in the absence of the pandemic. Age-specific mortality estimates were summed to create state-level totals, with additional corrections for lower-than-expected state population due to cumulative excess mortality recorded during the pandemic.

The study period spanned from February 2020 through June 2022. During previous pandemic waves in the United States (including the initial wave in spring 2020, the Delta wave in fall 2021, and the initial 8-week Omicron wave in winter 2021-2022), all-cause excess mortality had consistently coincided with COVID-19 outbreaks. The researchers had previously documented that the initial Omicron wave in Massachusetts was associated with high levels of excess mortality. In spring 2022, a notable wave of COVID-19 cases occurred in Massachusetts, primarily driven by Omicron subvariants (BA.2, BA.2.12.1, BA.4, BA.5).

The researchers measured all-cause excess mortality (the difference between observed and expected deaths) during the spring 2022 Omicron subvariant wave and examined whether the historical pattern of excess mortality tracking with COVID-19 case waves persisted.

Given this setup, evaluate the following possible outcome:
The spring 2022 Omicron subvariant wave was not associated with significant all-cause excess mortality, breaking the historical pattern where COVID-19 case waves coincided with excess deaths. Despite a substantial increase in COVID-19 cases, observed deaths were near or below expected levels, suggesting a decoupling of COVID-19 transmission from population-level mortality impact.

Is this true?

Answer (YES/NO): YES